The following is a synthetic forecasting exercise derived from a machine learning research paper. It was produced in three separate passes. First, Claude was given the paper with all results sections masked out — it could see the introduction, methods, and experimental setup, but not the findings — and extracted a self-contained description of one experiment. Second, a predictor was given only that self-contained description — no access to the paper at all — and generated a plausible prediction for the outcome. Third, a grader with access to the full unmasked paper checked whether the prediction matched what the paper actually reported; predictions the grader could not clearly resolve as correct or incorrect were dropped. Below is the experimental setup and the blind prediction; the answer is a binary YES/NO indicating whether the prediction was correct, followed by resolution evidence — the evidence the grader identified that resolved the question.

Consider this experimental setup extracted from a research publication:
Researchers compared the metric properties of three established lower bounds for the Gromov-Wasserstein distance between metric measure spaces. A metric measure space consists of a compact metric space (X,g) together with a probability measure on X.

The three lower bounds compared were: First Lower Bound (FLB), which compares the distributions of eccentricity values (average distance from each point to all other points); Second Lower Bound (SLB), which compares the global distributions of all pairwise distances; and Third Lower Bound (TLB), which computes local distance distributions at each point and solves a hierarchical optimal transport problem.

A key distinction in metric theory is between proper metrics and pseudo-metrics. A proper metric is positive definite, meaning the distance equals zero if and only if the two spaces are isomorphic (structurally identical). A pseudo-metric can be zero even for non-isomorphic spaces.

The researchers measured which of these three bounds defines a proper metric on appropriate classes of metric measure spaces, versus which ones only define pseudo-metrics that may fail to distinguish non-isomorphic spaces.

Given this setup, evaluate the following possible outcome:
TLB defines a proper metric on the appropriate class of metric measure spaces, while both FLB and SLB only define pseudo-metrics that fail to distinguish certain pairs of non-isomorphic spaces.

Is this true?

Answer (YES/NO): YES